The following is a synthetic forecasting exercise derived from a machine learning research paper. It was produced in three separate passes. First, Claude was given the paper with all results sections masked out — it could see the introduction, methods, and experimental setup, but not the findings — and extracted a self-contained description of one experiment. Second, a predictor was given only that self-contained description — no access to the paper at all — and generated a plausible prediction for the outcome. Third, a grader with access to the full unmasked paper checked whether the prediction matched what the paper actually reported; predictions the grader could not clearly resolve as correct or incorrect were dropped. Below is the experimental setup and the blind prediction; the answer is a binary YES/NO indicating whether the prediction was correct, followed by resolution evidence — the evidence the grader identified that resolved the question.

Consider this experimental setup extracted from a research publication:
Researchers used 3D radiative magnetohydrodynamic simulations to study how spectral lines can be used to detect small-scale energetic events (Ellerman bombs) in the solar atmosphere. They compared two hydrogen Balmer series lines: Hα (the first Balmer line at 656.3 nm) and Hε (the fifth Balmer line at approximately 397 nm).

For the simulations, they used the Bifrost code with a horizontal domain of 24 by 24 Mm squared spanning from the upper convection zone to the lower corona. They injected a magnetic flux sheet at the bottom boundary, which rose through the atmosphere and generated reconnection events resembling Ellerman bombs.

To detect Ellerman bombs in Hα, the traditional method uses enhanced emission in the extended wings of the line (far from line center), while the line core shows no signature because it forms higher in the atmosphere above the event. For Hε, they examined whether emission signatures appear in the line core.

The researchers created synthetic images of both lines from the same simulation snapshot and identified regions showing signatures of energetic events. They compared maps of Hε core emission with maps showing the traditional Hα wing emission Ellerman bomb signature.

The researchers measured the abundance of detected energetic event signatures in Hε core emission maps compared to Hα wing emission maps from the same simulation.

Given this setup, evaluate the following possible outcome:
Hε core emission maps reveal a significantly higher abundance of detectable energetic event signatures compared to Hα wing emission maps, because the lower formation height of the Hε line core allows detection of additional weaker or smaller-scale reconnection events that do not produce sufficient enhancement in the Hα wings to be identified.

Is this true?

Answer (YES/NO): NO